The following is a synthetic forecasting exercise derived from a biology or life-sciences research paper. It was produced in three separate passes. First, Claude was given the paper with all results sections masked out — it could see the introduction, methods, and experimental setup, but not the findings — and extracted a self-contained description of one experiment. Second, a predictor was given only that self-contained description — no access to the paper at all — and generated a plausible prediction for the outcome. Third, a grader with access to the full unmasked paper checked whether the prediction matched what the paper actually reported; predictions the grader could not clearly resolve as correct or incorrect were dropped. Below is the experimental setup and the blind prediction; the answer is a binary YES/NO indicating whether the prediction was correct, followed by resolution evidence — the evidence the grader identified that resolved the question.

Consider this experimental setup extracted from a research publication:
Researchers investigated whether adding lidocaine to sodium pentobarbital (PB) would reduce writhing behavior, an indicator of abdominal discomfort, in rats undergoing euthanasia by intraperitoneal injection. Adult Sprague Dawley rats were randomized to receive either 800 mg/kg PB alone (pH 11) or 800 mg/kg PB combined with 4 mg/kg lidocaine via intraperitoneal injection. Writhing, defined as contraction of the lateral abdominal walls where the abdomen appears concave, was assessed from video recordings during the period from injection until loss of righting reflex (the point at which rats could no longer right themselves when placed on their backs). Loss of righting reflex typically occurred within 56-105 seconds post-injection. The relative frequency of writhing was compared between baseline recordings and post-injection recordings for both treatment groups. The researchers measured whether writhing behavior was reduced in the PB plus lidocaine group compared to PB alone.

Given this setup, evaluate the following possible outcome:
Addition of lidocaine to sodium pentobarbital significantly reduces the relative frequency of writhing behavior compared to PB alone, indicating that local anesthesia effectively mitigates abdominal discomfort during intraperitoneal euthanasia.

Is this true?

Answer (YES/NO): NO